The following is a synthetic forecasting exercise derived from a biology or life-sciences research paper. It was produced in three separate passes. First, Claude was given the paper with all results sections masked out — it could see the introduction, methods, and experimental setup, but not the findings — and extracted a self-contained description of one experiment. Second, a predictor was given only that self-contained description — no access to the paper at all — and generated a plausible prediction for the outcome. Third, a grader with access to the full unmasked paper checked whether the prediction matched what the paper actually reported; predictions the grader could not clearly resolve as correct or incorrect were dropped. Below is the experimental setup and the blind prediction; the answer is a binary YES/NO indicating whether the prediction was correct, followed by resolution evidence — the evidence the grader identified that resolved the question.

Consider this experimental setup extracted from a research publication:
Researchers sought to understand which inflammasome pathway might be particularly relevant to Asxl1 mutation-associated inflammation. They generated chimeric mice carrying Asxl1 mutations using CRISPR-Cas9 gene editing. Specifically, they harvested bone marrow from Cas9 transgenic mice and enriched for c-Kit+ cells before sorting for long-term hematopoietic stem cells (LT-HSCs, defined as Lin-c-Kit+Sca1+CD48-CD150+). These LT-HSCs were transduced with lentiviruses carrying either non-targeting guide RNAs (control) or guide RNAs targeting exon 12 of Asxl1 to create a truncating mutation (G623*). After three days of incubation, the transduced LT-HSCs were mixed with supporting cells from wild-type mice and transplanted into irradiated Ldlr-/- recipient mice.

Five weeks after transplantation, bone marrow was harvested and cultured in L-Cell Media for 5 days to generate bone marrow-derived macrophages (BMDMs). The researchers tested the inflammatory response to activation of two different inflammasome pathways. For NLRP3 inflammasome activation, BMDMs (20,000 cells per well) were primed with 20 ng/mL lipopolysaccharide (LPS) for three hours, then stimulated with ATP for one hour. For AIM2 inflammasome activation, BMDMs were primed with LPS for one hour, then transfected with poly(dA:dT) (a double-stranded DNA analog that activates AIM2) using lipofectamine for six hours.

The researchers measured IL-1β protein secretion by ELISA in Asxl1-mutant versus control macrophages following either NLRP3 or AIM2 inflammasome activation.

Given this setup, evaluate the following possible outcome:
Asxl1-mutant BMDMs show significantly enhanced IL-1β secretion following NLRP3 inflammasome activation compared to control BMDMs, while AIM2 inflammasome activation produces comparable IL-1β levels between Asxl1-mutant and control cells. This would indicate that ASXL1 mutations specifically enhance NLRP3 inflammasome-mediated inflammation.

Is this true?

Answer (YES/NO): NO